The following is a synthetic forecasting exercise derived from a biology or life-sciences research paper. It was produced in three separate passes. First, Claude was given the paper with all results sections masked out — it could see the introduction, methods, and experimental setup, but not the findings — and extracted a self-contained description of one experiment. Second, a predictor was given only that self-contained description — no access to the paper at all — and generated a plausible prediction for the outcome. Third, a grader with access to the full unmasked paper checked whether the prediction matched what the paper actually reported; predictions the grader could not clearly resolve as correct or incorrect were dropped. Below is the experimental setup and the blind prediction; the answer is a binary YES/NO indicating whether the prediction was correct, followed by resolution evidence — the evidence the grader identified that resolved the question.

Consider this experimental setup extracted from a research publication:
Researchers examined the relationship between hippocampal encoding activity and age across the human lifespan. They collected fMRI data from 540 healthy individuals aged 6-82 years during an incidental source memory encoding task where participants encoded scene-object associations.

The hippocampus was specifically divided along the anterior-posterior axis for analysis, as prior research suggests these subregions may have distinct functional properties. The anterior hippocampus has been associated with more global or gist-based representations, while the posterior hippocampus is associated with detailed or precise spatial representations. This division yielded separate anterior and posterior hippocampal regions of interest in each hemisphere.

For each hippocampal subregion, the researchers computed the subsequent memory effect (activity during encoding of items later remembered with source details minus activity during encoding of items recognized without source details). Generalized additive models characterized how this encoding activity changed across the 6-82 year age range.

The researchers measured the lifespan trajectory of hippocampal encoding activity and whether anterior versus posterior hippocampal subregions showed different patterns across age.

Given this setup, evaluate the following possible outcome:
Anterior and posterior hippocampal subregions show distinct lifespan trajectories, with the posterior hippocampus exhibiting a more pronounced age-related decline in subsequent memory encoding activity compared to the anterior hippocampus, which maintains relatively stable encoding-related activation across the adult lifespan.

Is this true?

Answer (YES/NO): NO